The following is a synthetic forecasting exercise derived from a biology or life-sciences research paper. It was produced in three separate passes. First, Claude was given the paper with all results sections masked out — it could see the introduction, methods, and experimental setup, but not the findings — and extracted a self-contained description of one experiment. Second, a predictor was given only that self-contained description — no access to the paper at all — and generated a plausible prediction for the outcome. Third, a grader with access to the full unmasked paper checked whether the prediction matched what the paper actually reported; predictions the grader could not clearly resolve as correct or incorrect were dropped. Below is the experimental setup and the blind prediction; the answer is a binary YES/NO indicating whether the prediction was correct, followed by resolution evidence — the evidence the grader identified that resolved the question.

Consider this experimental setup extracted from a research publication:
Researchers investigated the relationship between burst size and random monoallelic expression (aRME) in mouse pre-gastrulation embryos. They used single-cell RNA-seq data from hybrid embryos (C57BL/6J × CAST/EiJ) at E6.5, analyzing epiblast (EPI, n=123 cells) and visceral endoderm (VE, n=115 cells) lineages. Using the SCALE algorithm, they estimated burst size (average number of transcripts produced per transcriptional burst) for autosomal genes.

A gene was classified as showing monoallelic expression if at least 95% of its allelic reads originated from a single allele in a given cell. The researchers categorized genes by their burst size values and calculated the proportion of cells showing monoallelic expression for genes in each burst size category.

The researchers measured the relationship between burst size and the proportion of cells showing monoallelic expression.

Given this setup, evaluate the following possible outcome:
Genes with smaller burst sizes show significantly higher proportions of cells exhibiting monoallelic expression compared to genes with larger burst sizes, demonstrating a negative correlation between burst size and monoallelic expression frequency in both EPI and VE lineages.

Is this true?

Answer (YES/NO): NO